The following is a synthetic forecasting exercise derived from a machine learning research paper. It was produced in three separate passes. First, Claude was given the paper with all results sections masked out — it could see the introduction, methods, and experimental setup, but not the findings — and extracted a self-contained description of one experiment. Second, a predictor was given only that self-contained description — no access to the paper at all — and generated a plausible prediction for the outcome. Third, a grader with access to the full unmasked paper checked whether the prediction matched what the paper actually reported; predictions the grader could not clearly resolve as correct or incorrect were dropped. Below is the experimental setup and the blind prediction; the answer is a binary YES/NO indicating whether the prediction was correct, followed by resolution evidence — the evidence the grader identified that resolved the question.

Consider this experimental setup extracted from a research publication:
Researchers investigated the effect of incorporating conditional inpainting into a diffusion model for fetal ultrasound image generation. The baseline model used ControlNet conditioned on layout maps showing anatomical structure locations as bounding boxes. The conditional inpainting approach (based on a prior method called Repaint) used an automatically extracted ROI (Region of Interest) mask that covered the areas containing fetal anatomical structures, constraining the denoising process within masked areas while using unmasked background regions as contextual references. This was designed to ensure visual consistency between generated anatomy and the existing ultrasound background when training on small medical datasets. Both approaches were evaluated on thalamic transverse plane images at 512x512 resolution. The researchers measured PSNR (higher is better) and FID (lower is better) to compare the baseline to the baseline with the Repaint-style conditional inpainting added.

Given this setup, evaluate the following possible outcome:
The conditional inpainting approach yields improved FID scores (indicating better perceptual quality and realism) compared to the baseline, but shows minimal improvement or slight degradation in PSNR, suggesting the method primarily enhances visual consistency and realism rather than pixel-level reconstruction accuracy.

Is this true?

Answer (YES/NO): NO